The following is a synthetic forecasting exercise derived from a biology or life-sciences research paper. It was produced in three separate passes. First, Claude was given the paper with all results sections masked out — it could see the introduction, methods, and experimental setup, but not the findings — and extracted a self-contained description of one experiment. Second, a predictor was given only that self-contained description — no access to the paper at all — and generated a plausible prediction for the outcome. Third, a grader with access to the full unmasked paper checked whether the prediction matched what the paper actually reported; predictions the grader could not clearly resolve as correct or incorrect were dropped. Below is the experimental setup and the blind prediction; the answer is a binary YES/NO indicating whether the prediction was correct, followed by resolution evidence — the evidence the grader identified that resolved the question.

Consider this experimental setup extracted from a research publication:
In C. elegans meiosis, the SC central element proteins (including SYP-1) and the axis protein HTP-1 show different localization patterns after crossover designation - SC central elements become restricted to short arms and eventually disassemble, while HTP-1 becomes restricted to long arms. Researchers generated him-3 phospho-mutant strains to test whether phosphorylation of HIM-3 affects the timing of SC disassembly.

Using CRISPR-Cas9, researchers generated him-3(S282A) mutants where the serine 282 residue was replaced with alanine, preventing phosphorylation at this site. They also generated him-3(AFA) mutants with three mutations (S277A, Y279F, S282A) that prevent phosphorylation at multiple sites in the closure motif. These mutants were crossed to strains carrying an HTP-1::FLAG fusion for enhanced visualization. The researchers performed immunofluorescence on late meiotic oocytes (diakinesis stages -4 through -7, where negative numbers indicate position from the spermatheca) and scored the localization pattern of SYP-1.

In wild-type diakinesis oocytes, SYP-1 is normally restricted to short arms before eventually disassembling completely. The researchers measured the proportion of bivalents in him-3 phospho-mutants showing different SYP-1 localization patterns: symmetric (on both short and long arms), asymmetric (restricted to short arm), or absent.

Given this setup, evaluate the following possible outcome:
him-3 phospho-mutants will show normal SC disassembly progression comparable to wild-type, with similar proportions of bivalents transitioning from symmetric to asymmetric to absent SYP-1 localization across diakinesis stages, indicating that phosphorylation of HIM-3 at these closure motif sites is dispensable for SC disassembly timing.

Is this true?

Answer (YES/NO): NO